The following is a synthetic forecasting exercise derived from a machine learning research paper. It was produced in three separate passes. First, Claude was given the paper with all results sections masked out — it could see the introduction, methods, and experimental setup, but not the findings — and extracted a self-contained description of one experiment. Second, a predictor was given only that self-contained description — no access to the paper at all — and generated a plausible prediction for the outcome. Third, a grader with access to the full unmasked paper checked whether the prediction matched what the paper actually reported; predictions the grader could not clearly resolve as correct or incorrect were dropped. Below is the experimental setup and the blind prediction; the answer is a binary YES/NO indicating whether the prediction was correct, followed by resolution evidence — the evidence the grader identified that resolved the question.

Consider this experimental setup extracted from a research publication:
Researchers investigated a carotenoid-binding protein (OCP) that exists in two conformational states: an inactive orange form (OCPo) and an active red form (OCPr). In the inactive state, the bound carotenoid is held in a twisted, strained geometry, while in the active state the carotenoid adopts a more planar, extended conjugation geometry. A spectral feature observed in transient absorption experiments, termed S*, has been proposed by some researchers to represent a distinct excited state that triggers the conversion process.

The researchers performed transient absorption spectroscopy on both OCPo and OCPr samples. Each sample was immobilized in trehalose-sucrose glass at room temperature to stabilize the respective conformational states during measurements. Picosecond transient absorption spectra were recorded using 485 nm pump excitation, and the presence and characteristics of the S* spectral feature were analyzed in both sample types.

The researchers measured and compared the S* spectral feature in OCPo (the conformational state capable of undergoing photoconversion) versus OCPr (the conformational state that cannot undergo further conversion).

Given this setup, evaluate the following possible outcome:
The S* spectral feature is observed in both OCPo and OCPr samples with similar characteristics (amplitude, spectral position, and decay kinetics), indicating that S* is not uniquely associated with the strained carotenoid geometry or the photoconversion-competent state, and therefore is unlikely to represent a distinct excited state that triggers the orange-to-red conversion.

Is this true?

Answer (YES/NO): YES